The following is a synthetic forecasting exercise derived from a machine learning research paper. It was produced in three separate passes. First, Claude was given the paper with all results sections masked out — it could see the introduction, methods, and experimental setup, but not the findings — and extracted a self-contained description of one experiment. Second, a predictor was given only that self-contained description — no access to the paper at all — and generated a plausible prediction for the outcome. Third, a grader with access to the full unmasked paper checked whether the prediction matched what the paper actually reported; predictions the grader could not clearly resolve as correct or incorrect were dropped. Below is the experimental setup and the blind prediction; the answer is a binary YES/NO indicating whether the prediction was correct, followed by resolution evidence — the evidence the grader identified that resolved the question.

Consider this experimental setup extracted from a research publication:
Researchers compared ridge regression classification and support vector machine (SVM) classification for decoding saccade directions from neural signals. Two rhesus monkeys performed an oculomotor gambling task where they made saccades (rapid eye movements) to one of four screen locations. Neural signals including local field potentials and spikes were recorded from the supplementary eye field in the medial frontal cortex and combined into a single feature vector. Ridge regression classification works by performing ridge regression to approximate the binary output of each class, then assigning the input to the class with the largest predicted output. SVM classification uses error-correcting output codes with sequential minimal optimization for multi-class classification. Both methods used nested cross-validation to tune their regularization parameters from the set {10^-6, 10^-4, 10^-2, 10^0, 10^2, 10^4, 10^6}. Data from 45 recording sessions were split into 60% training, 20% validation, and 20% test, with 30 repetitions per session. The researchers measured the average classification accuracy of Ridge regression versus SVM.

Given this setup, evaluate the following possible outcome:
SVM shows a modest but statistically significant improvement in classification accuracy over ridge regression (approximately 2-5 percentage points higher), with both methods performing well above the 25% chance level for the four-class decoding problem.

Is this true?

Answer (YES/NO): NO